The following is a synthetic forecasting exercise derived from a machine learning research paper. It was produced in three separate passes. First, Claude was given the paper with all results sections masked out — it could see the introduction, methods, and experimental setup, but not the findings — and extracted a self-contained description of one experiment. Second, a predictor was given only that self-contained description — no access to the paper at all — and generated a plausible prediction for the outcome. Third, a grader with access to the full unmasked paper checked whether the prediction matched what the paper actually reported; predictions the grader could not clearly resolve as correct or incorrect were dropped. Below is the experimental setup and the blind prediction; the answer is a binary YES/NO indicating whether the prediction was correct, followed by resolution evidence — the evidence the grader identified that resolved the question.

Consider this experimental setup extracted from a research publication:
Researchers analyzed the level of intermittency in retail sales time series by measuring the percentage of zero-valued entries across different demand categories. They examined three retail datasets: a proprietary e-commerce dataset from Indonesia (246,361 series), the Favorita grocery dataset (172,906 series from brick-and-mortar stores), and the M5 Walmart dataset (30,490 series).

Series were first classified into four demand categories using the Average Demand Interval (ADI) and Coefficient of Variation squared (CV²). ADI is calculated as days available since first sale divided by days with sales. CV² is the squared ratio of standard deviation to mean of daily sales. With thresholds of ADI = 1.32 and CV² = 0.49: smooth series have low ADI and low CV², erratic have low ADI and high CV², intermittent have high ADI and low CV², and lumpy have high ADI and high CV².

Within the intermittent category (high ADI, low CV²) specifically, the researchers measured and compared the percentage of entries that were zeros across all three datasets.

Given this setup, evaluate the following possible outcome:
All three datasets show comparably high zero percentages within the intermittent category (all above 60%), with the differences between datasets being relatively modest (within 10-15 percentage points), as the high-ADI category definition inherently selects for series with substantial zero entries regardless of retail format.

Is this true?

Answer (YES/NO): NO